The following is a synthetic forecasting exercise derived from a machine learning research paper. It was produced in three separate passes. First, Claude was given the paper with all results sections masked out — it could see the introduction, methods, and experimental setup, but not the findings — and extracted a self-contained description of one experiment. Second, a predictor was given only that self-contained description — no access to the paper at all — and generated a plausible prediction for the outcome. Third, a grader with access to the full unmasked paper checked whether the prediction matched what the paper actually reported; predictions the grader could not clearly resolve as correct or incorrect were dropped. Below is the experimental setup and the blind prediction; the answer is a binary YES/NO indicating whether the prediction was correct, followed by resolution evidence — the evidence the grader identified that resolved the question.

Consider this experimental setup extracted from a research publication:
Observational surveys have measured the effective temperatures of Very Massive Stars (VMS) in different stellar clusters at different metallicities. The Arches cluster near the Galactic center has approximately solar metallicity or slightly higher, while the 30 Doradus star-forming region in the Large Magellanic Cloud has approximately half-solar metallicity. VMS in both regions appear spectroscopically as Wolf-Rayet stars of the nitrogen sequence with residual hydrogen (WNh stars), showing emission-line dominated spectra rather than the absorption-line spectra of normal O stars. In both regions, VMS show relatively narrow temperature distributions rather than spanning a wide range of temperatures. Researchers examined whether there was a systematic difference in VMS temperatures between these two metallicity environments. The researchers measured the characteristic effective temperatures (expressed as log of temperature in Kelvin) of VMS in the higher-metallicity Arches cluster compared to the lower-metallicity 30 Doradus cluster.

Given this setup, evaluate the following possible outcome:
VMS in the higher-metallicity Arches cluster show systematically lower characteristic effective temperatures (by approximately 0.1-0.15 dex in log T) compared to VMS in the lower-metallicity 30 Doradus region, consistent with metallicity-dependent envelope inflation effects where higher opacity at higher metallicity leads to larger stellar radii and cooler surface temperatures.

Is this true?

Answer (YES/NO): YES